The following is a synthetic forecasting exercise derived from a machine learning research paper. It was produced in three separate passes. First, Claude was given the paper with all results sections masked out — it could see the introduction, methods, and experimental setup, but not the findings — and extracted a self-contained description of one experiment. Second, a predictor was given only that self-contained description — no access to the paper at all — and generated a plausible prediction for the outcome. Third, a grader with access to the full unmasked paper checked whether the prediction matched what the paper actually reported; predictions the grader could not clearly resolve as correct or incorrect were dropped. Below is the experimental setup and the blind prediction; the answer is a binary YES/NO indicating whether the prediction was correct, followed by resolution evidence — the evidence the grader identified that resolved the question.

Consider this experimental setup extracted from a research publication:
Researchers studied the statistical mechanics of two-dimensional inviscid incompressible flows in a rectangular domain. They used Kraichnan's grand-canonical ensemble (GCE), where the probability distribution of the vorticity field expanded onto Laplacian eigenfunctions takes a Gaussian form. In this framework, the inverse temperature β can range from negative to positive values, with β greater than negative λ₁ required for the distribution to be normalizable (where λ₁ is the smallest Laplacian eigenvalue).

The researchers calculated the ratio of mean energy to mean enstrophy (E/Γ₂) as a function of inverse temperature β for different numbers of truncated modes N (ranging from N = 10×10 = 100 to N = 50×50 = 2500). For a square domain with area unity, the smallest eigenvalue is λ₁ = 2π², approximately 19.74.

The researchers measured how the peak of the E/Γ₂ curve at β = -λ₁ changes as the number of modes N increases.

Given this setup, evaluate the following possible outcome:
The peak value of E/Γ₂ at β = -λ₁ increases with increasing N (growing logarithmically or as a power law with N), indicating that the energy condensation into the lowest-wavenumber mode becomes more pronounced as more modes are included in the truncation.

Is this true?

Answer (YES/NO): NO